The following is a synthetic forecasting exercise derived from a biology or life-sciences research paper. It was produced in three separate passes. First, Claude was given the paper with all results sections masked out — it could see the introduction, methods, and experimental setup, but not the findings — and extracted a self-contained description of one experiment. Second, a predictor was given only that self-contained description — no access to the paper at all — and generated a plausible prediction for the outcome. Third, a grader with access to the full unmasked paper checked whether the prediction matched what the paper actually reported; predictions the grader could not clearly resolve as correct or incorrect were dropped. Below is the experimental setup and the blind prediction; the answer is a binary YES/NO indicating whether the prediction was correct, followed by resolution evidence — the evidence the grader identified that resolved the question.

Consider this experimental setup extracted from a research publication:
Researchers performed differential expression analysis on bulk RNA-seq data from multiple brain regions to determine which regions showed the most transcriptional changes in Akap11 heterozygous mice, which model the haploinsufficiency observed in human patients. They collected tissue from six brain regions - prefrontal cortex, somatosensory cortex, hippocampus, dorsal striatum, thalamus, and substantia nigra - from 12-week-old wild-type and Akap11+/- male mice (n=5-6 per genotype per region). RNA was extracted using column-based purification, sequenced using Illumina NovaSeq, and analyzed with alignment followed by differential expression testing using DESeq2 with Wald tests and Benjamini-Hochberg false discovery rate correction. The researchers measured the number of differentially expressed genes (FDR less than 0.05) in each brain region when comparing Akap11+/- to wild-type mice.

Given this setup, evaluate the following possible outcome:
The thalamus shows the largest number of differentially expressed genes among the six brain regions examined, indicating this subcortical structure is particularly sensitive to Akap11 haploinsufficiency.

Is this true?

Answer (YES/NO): YES